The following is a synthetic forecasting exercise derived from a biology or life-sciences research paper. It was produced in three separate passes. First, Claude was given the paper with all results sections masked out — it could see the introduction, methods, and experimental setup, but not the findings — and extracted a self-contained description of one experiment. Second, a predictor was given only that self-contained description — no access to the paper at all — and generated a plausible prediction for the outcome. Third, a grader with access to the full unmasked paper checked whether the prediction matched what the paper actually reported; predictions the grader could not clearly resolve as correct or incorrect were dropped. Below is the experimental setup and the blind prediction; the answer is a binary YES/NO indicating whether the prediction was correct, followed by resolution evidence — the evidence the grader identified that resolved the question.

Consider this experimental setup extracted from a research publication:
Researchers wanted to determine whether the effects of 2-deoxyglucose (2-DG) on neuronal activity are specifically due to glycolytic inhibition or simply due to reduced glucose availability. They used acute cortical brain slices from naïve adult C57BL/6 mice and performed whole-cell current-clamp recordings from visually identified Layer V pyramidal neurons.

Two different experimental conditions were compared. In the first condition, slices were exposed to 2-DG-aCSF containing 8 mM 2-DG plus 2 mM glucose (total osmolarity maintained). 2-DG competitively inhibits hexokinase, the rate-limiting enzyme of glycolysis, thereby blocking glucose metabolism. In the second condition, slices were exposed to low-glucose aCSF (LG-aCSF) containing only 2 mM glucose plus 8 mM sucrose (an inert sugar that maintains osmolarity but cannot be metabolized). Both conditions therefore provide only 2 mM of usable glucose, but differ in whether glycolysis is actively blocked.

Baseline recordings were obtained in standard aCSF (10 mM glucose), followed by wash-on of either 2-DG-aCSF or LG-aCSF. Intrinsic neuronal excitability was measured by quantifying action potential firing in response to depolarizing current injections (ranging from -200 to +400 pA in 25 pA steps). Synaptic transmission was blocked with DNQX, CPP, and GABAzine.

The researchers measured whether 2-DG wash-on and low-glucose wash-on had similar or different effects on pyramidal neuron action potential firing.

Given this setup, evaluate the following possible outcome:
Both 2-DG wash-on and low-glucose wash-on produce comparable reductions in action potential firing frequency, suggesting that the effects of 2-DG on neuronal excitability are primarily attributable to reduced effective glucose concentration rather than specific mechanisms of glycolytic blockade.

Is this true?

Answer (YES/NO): NO